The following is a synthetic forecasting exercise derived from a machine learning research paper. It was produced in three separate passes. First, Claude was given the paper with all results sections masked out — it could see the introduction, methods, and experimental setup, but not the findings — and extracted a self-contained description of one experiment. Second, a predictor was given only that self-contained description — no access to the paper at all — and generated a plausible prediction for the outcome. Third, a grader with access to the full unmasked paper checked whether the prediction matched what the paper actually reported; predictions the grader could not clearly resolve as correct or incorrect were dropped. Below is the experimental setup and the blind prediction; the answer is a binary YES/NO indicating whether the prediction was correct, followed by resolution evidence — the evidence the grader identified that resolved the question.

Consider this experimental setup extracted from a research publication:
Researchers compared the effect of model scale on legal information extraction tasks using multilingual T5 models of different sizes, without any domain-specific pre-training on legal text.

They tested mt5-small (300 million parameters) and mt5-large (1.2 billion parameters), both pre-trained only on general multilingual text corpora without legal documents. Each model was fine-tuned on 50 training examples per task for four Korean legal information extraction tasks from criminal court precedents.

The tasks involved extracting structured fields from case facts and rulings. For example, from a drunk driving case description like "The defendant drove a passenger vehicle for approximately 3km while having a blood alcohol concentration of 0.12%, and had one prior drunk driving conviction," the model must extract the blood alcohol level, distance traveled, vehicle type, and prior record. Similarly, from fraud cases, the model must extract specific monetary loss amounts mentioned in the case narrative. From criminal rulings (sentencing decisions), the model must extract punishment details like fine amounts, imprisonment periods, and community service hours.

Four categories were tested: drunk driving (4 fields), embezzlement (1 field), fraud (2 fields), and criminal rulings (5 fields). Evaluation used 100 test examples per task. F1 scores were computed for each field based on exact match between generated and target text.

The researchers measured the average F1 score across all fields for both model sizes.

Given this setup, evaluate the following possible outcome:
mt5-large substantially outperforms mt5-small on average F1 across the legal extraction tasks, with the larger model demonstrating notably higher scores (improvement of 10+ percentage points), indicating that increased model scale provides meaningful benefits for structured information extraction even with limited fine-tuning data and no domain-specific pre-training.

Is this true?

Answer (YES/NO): NO